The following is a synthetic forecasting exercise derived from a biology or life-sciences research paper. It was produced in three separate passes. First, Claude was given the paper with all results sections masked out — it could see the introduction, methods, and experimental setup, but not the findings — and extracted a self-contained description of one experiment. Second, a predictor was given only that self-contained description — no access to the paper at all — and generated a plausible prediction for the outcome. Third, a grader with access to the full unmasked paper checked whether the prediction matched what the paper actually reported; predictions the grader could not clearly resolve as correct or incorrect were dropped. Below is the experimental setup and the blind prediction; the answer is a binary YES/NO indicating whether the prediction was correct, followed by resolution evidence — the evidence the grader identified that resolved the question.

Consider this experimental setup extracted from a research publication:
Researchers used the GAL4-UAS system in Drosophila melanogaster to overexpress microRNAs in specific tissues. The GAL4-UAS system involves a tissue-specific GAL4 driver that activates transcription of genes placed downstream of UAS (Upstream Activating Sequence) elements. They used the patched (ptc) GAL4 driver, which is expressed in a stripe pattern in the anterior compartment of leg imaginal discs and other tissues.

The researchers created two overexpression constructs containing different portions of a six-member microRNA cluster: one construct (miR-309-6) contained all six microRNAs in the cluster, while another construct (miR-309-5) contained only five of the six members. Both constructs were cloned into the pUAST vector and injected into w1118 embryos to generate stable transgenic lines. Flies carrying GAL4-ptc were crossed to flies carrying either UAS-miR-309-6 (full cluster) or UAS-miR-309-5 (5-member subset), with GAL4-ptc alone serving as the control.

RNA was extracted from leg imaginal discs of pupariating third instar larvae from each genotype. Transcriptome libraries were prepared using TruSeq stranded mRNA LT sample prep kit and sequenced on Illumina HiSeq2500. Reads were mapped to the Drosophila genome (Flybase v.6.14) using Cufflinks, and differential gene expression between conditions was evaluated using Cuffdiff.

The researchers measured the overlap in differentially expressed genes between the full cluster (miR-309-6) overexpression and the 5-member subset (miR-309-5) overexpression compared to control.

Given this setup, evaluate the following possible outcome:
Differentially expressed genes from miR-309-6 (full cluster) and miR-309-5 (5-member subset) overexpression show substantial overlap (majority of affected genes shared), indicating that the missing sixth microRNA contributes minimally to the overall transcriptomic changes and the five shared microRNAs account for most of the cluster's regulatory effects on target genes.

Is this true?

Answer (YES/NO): NO